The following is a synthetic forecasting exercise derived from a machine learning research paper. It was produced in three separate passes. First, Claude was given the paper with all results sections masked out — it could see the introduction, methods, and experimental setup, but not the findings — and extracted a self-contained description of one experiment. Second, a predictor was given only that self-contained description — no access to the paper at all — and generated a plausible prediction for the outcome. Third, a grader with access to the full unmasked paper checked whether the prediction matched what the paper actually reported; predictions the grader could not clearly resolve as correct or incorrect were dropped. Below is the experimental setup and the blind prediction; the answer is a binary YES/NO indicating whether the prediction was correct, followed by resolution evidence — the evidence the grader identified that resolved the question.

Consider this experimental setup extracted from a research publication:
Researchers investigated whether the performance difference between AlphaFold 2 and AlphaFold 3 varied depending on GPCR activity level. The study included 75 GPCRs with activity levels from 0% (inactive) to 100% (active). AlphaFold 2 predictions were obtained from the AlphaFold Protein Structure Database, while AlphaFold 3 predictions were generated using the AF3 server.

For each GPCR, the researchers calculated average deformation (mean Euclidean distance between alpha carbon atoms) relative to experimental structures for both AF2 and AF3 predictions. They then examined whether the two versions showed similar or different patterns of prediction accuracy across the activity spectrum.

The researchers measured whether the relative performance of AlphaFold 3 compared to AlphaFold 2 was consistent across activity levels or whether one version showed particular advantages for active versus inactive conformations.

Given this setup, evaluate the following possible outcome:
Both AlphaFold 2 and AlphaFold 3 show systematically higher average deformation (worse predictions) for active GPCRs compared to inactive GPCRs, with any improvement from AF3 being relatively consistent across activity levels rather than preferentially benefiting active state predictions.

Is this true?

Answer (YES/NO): YES